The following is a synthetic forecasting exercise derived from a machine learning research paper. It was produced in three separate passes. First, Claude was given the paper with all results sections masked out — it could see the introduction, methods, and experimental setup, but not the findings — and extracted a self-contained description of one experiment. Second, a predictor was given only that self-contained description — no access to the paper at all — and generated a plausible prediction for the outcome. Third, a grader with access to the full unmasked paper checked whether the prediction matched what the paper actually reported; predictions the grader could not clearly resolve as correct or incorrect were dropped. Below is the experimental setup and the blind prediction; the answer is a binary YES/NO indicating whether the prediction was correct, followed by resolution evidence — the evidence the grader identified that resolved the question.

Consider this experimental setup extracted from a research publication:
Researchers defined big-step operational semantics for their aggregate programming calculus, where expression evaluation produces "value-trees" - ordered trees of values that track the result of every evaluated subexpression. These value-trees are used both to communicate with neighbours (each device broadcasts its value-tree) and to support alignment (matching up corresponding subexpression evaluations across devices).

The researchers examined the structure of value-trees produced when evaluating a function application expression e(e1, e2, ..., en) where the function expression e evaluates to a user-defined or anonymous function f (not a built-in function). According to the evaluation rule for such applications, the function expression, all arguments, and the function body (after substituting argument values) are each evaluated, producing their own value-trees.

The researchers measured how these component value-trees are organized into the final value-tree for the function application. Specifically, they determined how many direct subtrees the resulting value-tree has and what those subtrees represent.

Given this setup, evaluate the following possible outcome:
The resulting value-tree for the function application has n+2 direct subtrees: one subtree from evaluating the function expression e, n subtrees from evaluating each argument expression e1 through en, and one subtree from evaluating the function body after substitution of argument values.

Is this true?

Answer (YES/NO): YES